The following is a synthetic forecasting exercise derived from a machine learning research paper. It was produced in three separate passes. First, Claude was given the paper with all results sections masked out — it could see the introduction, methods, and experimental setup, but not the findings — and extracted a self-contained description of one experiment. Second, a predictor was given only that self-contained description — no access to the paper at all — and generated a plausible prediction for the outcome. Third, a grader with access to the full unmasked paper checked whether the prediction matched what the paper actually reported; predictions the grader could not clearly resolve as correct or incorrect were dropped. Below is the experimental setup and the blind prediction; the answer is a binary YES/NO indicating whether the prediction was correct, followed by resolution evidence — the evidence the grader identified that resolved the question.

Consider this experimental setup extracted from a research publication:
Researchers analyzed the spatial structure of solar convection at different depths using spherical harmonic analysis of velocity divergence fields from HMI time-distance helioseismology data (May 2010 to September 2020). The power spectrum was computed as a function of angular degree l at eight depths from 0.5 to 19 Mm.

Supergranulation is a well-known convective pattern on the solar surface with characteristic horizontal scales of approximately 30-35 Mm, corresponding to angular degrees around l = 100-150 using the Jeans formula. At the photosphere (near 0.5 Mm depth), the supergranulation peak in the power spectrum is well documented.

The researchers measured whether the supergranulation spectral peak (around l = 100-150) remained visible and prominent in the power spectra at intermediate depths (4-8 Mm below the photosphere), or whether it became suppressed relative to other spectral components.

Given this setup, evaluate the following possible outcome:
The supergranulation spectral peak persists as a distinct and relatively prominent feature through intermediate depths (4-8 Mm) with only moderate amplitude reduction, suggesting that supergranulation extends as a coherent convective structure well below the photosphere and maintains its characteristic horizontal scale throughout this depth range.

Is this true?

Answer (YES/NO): NO